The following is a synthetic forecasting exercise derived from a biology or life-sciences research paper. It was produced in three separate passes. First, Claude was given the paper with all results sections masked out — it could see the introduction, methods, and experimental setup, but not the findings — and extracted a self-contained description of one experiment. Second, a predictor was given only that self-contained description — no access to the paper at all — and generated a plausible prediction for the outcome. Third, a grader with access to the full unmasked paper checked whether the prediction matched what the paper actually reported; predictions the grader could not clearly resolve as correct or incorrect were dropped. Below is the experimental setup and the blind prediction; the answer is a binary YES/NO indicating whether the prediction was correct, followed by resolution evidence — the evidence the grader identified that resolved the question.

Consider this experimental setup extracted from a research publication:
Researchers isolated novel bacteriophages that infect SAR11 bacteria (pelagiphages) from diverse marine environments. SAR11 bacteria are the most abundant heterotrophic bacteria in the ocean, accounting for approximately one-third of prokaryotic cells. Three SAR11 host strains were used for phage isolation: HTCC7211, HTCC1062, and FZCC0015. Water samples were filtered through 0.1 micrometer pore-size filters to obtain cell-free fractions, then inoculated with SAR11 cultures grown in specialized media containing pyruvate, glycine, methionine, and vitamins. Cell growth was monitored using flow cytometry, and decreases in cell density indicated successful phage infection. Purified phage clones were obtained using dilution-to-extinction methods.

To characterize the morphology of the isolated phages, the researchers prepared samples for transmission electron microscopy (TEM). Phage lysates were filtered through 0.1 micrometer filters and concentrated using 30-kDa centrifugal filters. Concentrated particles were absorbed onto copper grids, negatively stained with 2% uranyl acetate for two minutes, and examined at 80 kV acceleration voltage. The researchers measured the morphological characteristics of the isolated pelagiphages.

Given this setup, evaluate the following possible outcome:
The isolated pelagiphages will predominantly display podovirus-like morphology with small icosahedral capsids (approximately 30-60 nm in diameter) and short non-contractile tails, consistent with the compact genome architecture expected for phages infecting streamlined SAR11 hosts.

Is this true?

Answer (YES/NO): NO